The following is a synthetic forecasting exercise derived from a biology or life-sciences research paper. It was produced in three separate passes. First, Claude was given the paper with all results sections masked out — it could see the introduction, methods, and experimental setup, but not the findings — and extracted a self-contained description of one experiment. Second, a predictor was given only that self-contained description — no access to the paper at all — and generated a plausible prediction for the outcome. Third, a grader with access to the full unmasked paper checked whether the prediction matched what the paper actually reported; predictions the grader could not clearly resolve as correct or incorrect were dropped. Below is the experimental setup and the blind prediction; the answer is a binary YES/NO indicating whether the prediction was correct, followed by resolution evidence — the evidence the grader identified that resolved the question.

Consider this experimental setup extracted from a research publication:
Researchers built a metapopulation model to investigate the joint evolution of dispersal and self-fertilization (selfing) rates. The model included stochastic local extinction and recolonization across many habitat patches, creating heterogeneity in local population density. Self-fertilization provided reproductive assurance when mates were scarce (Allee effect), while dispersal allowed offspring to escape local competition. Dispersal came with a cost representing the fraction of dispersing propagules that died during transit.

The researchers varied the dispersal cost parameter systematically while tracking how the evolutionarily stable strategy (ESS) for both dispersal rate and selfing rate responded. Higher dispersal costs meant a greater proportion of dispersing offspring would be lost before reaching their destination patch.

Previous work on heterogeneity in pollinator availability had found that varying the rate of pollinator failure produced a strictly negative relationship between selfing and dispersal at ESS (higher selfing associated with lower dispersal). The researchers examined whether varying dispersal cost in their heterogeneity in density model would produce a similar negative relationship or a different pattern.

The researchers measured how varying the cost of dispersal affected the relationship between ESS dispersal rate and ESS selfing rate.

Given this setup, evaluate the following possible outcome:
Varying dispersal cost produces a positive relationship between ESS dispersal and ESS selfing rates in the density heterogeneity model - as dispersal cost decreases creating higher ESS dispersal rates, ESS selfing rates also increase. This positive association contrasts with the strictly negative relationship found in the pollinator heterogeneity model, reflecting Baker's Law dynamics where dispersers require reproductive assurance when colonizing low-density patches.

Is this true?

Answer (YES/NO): NO